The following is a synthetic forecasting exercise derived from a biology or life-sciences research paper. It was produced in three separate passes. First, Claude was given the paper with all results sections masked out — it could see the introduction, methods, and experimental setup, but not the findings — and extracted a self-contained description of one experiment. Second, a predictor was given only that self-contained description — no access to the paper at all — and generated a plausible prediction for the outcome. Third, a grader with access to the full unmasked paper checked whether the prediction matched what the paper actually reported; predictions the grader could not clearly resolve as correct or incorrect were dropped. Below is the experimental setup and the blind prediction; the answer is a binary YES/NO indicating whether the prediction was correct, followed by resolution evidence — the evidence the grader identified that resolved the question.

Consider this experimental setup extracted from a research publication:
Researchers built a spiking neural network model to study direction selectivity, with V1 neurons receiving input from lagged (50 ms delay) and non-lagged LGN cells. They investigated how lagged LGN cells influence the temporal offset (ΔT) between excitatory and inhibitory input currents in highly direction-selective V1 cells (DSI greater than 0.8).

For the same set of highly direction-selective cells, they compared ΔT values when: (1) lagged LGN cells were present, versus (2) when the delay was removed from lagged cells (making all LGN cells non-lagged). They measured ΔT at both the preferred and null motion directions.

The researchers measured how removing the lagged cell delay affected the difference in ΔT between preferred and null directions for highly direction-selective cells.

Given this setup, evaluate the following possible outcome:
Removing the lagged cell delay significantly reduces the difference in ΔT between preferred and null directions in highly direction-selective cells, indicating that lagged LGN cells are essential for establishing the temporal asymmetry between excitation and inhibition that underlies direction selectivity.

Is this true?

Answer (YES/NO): YES